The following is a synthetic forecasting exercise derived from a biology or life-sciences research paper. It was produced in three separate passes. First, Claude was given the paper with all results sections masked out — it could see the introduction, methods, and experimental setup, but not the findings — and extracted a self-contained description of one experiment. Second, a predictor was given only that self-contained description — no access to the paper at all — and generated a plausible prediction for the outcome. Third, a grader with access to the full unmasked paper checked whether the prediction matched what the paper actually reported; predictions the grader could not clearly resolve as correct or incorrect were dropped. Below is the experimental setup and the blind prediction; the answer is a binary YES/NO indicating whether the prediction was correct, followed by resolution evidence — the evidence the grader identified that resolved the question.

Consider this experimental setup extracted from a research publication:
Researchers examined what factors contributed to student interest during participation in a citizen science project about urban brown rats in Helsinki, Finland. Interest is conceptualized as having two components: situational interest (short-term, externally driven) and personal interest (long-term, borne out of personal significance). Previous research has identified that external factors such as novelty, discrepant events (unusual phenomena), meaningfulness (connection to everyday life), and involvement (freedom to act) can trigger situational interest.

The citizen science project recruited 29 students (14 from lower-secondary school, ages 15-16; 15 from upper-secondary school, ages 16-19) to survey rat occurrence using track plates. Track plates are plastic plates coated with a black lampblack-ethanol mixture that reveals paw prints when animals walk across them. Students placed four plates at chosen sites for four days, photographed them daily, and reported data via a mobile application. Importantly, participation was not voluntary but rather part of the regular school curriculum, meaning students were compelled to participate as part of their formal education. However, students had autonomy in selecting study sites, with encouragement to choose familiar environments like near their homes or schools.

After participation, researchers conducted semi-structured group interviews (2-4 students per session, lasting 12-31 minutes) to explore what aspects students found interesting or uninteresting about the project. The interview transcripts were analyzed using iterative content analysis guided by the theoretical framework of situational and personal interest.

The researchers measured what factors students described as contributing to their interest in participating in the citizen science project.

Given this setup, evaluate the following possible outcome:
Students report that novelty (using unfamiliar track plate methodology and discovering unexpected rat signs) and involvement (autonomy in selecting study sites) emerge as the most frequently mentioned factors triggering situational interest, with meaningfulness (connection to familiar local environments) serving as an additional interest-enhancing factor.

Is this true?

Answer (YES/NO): NO